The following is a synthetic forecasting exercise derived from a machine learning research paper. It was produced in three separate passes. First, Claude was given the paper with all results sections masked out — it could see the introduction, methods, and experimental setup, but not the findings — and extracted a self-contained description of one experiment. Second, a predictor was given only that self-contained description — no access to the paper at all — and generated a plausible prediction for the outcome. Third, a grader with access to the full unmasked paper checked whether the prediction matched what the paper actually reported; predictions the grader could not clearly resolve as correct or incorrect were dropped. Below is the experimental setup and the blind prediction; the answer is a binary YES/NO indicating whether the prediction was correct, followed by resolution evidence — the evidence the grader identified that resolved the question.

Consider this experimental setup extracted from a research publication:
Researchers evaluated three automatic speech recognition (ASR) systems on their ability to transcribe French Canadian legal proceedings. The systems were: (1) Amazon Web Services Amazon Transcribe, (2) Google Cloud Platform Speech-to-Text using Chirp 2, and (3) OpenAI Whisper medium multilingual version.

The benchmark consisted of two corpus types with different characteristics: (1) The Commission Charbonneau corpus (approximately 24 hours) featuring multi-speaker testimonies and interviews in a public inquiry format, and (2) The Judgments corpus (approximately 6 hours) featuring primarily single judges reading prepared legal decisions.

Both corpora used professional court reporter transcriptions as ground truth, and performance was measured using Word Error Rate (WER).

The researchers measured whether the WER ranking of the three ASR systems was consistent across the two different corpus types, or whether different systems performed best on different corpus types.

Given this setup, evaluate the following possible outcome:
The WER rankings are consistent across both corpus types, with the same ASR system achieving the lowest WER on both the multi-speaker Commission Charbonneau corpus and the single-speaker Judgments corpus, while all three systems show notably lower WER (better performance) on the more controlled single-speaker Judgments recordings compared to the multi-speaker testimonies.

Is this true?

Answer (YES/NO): NO